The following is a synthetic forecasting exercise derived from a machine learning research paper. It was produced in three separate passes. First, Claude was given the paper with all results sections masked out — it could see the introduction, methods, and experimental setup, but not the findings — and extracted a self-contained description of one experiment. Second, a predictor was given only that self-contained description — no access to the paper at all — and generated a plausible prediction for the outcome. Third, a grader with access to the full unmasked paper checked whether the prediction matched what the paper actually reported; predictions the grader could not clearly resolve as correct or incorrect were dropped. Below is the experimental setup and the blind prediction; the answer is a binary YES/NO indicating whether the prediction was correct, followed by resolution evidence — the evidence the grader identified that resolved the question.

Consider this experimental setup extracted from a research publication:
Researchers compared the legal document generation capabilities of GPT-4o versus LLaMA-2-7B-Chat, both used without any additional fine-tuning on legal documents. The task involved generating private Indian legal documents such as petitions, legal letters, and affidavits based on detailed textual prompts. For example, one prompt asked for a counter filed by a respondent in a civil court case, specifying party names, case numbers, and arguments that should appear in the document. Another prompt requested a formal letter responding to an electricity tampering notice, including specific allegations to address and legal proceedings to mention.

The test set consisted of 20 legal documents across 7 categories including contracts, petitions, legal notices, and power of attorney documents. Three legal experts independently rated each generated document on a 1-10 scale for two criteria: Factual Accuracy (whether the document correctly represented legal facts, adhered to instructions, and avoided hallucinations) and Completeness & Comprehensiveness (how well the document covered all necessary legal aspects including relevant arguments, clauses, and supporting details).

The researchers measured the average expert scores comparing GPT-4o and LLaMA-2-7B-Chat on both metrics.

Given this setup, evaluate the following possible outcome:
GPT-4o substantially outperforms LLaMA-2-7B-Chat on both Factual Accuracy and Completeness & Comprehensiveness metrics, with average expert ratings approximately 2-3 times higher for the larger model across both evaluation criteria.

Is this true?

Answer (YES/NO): NO